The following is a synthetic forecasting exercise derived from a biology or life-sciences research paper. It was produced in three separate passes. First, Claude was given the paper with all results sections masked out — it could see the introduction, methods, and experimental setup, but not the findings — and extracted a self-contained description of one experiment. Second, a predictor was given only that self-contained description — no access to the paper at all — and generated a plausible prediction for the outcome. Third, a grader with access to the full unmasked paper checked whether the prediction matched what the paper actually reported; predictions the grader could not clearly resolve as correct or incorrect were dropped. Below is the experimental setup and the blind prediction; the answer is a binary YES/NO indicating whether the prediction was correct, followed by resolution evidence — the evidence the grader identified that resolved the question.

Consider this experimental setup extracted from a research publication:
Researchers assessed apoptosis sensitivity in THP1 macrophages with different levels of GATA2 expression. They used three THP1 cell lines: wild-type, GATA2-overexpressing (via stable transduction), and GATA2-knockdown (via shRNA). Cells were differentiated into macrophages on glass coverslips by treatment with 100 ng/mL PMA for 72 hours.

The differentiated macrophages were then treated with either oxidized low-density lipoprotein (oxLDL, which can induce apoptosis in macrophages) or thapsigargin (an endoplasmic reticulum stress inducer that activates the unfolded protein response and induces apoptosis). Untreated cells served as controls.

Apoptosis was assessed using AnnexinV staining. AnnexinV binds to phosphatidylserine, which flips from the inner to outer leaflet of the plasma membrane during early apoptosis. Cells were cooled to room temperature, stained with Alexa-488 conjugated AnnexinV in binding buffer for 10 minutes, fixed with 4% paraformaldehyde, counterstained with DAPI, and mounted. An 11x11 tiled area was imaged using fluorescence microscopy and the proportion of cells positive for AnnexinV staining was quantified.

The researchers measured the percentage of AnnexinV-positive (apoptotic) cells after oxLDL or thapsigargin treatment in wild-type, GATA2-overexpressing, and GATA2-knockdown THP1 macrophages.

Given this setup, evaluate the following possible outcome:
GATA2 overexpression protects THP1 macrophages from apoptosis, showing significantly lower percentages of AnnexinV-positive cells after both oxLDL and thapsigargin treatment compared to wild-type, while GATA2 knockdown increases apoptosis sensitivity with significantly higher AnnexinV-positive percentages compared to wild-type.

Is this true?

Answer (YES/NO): NO